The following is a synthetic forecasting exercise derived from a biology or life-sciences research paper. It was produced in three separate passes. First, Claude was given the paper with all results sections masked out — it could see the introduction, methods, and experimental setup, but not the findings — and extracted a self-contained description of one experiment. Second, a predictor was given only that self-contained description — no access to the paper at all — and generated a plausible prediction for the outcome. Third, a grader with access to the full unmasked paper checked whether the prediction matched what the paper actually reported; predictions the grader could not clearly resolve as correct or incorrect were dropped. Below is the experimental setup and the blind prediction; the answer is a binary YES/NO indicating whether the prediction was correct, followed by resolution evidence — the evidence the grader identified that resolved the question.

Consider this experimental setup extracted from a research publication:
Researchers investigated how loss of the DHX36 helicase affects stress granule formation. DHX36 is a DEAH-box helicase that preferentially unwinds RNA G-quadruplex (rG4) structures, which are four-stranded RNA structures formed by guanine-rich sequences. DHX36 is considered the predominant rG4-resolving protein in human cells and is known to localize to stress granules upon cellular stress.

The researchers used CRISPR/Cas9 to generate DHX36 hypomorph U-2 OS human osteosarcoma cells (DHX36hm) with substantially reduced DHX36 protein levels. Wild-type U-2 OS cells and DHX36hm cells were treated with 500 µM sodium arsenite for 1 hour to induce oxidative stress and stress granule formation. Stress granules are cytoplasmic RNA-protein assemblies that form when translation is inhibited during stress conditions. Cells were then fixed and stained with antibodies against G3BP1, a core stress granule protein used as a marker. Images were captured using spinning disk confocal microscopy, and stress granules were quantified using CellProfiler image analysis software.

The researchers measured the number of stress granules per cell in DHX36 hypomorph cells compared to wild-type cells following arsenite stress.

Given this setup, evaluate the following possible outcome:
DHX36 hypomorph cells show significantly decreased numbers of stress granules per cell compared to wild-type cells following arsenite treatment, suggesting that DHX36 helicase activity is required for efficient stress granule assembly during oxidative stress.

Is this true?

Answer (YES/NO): NO